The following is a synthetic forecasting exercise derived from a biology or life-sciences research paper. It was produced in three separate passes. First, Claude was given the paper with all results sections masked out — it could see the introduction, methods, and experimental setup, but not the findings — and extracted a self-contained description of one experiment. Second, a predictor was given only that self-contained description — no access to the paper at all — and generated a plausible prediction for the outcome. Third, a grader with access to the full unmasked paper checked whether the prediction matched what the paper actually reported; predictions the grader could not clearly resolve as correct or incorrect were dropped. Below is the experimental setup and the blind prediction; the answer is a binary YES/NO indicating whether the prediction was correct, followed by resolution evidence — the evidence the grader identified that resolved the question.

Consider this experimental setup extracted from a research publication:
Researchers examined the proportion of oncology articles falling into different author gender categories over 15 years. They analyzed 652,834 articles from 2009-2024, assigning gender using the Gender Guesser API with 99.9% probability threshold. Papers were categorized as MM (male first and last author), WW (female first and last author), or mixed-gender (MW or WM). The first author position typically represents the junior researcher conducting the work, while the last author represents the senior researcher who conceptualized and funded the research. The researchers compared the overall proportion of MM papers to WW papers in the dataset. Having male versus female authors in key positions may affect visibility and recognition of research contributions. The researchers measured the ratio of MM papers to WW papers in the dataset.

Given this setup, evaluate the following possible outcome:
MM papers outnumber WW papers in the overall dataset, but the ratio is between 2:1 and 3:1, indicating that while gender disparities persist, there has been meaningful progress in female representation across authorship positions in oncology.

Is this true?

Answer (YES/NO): YES